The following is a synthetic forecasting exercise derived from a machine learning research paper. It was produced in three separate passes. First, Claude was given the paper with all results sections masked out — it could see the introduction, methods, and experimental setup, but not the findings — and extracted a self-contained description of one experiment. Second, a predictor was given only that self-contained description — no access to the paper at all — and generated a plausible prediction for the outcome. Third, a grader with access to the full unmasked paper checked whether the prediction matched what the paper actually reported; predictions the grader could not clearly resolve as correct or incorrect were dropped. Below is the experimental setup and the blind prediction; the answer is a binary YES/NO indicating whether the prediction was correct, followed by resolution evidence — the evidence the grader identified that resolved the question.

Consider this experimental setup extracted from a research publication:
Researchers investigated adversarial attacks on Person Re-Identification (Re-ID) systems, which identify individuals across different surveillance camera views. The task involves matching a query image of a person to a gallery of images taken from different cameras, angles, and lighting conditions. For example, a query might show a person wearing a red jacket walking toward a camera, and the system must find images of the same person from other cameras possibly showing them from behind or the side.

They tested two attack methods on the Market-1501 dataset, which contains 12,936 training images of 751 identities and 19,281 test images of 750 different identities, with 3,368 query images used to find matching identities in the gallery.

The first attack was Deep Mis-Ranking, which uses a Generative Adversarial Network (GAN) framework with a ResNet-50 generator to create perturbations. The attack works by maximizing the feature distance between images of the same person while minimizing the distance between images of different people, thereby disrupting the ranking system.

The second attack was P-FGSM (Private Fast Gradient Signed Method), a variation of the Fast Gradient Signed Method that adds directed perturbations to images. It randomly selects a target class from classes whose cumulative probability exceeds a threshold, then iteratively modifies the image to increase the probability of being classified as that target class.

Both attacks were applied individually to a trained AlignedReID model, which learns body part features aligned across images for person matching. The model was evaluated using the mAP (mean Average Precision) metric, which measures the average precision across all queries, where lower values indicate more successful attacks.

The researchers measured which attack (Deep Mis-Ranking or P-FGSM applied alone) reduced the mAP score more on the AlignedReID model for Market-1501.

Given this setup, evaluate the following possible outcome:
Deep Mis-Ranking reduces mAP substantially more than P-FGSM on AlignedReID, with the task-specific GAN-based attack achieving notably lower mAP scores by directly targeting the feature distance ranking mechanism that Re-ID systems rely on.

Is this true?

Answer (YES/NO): YES